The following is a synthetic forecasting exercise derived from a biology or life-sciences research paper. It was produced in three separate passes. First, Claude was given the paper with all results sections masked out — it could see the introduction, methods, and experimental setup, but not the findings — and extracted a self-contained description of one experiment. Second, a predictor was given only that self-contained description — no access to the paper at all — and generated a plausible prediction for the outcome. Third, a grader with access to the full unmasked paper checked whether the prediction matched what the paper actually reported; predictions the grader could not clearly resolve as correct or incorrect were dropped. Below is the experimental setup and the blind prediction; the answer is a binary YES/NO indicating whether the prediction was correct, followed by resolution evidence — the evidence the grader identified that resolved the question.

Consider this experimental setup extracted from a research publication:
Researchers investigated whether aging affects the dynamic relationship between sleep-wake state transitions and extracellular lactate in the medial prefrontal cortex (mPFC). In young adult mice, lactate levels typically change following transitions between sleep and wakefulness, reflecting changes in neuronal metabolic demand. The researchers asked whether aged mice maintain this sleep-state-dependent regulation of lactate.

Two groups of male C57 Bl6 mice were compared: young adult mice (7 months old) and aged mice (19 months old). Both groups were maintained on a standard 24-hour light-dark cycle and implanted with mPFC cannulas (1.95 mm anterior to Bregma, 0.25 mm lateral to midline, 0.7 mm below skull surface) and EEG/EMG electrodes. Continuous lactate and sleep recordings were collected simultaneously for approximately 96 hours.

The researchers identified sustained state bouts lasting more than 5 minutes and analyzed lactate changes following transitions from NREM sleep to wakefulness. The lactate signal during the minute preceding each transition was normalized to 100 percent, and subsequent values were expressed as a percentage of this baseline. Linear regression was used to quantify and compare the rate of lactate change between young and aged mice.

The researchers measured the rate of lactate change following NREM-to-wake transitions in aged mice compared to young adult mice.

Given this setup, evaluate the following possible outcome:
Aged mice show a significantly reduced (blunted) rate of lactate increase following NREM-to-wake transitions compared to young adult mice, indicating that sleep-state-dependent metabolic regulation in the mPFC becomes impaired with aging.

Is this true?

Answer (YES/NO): NO